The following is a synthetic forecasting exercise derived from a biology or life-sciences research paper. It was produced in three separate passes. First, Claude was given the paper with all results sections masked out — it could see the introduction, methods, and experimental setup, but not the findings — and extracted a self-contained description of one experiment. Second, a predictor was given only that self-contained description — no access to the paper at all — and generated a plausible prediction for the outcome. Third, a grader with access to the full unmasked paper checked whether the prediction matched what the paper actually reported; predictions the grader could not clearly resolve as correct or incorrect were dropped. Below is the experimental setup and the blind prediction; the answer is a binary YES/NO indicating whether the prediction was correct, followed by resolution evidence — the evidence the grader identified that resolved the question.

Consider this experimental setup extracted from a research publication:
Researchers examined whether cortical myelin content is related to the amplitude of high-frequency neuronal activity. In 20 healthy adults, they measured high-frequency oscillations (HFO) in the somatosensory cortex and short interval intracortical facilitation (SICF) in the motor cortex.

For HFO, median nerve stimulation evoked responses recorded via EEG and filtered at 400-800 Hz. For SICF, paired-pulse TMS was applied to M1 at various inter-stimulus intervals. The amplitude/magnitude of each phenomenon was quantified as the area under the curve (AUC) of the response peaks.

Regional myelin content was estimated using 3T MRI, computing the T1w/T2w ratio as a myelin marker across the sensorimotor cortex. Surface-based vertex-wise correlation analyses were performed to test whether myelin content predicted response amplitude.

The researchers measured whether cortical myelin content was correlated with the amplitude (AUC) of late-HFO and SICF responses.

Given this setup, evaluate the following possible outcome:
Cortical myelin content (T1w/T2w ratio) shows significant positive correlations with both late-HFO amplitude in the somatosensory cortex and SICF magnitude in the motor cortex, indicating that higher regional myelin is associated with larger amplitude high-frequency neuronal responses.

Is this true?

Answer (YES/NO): NO